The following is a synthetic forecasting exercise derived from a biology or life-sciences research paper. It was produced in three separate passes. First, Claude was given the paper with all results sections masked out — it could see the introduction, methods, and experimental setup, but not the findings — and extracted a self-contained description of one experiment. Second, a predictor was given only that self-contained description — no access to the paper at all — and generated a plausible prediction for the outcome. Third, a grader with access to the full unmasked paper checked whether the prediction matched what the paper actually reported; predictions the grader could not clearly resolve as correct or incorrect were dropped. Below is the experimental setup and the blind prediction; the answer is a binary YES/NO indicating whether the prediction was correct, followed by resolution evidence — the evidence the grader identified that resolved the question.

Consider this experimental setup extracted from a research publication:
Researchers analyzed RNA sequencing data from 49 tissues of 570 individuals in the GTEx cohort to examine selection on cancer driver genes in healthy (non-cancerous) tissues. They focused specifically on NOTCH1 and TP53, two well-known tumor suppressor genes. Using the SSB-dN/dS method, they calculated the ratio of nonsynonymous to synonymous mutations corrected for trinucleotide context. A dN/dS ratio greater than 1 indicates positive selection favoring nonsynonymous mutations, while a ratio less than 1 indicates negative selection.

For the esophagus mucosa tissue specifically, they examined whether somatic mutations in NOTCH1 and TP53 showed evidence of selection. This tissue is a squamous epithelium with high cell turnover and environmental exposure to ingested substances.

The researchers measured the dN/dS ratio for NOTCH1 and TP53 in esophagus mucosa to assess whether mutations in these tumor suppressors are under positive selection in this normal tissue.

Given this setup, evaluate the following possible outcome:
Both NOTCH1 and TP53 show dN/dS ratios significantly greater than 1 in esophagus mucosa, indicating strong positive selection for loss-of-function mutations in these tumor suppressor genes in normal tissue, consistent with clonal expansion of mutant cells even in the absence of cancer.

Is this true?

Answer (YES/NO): YES